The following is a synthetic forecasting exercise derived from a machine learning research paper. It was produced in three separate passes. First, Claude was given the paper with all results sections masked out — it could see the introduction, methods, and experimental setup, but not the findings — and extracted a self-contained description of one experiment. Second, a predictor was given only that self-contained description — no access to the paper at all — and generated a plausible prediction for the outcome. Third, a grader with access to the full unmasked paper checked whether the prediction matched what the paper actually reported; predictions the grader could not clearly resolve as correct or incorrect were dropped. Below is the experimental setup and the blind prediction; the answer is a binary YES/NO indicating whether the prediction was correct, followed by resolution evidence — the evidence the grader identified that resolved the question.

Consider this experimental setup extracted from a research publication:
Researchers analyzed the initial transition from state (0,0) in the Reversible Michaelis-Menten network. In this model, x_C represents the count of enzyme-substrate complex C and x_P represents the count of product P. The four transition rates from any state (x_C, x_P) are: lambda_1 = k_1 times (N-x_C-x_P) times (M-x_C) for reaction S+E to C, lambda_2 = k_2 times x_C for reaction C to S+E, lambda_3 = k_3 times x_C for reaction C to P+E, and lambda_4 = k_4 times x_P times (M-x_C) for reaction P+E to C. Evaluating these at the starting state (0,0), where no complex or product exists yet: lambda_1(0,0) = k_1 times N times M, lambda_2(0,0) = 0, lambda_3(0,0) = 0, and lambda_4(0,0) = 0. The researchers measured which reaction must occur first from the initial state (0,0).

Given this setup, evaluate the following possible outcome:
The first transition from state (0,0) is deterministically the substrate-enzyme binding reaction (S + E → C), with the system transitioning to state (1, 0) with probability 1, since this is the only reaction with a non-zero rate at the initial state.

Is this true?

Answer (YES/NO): YES